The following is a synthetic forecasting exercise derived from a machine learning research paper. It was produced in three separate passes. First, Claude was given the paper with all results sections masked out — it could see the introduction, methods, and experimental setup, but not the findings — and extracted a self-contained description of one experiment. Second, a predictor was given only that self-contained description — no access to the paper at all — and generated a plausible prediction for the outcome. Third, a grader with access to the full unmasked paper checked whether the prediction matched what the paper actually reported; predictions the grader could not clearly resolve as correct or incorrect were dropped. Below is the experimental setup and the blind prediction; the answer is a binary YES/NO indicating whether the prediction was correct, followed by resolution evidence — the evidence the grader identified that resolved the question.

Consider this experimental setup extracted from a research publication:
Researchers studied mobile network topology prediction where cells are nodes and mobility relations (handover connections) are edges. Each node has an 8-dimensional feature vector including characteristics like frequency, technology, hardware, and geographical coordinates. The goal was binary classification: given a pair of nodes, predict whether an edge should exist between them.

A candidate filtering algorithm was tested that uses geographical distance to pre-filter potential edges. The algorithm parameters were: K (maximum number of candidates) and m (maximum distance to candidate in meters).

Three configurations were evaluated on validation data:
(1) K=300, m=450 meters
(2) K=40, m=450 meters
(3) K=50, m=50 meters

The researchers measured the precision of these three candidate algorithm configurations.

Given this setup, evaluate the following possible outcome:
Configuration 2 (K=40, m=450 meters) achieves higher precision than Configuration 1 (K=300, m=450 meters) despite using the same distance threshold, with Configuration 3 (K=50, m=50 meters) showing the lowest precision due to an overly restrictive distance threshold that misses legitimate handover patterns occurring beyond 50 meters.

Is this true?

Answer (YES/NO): NO